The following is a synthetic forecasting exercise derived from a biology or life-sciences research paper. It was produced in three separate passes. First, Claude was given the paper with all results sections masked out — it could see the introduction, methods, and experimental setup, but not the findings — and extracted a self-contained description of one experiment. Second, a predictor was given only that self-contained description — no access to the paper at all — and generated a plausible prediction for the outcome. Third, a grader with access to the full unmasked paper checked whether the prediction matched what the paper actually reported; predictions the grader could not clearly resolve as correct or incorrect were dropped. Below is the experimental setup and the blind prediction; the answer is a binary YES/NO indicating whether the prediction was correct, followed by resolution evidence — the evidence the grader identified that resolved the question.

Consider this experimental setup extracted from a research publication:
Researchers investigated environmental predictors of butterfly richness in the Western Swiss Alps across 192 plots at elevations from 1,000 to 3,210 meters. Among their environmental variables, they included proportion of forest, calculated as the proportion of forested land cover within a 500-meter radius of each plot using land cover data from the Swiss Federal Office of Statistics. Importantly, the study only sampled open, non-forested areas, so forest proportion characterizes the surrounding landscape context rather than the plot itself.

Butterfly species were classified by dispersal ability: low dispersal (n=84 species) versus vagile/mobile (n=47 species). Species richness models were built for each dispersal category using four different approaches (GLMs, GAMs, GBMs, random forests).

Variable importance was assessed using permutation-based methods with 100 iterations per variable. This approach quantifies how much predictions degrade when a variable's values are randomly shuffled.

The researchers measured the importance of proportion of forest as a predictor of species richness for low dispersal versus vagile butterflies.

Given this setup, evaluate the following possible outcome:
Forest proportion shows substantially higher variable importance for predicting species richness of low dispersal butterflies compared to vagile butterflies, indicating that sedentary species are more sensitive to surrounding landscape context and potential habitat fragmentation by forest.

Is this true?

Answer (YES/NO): NO